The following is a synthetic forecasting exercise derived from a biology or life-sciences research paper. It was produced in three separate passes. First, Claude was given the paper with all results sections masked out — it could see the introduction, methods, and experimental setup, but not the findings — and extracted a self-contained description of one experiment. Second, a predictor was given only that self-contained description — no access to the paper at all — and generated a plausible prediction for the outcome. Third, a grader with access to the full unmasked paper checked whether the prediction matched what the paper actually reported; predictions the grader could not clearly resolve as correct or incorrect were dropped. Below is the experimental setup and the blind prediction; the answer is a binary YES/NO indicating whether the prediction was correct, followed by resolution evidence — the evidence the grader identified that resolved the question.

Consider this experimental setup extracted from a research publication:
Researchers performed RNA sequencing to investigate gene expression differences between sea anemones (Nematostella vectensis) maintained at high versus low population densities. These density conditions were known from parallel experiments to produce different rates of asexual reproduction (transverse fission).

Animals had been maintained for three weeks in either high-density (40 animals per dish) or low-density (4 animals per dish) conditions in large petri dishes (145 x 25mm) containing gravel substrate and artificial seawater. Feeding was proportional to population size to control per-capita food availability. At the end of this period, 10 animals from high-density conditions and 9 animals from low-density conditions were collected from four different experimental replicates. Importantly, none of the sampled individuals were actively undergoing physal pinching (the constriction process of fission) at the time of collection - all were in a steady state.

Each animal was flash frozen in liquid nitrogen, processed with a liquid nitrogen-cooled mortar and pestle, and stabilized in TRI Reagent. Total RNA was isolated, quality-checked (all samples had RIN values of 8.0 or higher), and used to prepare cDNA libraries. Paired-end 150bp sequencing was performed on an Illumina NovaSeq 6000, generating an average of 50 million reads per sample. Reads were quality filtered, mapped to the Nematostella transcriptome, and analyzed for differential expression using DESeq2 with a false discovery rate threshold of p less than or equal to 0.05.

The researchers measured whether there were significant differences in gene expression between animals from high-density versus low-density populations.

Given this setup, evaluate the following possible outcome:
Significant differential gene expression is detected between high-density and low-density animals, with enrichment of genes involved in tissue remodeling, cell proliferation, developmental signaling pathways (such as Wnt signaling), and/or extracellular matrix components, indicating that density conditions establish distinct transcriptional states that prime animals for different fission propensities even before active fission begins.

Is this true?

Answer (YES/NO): NO